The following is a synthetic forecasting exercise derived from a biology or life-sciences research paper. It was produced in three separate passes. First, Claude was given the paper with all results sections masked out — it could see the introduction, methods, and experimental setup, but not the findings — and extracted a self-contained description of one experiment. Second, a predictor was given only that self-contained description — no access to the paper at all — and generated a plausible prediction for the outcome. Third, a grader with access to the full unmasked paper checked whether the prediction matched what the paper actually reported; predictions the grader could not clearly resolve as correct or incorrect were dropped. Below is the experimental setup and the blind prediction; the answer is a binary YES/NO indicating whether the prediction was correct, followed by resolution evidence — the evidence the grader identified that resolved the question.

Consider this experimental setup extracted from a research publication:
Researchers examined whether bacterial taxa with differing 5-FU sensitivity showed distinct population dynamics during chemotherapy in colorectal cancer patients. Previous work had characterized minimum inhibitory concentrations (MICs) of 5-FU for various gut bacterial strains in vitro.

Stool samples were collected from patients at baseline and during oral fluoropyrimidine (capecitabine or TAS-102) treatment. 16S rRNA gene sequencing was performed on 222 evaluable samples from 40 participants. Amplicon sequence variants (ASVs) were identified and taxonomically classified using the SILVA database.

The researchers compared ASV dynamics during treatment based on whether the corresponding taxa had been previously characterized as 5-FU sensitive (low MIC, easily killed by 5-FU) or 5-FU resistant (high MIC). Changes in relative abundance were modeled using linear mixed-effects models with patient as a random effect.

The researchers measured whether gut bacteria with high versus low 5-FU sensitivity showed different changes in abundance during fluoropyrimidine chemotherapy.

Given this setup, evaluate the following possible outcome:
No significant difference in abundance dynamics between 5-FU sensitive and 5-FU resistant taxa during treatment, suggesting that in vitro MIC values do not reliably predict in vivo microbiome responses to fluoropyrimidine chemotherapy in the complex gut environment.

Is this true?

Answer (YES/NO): NO